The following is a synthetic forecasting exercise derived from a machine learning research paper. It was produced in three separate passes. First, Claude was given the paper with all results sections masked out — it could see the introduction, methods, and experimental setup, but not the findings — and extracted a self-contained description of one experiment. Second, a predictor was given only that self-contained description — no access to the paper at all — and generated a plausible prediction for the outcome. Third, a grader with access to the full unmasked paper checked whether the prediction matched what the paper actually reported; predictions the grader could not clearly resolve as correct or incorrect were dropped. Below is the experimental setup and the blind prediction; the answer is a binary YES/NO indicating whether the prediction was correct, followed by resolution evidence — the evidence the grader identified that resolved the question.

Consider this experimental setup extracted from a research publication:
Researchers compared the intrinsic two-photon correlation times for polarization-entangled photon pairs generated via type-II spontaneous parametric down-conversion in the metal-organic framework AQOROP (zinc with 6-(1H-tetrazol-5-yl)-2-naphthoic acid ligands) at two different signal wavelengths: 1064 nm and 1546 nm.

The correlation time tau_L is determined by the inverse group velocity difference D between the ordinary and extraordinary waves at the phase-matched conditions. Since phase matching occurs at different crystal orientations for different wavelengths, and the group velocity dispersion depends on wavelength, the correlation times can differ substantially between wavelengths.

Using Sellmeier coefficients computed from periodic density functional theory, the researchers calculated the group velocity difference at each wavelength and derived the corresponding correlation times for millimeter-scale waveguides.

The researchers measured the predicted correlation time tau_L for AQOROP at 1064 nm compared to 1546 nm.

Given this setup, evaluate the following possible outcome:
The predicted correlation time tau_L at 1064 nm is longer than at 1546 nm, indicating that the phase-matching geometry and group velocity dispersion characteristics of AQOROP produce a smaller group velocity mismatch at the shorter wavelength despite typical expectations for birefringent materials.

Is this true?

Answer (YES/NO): NO